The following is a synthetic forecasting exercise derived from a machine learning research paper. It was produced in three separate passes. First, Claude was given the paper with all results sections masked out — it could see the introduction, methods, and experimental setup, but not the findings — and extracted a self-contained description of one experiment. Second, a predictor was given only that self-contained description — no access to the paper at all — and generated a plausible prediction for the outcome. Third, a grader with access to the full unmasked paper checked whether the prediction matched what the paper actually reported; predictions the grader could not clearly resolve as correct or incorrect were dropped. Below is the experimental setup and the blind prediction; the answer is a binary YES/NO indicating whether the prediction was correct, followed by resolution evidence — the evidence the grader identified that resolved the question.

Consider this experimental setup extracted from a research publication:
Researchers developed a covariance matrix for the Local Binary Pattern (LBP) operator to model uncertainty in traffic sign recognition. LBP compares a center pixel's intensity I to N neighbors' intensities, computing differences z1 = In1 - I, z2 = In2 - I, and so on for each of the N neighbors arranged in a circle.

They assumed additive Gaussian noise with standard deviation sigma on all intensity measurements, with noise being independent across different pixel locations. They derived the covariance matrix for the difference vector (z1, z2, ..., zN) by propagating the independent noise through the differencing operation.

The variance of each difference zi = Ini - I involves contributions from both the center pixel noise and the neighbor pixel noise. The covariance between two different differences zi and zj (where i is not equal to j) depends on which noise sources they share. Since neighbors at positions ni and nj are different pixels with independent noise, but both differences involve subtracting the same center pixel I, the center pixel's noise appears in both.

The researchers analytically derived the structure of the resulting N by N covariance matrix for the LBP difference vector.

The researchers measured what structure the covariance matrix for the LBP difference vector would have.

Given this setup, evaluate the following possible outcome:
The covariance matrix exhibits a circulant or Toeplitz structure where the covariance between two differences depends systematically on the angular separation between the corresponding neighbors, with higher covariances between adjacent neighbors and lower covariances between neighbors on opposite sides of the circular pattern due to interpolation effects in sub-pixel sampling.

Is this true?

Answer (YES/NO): NO